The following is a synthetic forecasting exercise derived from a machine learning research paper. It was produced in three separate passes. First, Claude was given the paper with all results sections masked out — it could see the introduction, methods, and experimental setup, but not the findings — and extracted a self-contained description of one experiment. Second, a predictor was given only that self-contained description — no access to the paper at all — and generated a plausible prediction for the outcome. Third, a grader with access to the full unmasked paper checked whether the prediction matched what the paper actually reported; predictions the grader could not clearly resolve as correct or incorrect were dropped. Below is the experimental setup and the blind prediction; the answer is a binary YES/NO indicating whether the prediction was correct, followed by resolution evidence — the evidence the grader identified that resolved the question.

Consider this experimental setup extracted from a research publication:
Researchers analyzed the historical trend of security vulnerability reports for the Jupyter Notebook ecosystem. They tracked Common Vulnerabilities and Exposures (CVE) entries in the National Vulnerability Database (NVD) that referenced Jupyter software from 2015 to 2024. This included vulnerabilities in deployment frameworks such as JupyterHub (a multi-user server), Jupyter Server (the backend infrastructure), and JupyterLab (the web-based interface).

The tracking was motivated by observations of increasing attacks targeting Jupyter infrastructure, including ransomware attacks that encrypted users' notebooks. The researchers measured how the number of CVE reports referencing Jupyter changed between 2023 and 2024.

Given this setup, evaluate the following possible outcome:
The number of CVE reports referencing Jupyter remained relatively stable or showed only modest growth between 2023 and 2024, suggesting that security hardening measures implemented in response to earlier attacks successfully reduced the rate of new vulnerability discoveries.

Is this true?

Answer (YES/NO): NO